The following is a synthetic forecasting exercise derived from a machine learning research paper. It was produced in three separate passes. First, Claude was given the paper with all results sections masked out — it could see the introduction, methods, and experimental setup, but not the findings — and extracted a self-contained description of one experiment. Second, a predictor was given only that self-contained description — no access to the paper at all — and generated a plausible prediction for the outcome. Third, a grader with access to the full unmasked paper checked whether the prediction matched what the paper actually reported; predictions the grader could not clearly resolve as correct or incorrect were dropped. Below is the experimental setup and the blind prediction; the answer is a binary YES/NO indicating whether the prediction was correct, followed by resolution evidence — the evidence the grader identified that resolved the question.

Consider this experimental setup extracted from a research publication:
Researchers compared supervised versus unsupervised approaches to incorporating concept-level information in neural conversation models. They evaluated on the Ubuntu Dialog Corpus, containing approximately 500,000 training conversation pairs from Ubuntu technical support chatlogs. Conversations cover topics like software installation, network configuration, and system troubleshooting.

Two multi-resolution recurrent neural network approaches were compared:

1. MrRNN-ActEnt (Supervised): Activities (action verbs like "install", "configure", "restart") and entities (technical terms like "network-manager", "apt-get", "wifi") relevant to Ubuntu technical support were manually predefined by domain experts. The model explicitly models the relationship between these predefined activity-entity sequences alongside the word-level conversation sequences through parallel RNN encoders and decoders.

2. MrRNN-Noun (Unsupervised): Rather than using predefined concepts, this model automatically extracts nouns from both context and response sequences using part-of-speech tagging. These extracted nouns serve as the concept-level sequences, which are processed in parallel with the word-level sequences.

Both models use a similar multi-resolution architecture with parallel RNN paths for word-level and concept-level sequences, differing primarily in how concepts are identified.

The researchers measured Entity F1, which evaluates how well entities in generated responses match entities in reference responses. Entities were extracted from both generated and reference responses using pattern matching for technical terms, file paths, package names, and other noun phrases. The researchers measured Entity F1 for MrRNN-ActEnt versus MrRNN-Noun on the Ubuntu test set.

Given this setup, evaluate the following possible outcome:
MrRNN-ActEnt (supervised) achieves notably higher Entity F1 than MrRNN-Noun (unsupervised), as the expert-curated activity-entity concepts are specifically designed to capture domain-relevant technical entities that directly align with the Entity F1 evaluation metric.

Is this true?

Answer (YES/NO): NO